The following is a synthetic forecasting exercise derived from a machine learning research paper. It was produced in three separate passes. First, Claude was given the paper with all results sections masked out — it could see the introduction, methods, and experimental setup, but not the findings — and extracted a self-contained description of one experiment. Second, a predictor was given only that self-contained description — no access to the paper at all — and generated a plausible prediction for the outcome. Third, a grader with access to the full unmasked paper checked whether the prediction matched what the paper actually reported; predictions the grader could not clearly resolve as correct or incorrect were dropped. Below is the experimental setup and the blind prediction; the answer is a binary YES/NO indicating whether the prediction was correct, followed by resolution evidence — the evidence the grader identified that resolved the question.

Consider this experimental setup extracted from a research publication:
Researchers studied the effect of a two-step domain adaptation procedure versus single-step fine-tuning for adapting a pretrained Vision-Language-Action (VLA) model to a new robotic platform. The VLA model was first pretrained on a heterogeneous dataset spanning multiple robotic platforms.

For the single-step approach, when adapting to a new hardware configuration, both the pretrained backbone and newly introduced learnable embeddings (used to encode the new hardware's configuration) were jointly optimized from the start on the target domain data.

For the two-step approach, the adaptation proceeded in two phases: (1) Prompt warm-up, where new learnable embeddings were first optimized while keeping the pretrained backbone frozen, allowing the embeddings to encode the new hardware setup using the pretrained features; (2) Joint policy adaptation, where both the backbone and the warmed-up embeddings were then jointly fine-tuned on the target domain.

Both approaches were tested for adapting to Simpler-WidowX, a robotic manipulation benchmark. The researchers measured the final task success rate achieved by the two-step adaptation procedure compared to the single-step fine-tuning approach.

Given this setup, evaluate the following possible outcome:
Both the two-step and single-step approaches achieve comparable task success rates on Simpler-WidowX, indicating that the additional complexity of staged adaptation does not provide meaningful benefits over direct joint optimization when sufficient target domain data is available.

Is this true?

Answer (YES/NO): NO